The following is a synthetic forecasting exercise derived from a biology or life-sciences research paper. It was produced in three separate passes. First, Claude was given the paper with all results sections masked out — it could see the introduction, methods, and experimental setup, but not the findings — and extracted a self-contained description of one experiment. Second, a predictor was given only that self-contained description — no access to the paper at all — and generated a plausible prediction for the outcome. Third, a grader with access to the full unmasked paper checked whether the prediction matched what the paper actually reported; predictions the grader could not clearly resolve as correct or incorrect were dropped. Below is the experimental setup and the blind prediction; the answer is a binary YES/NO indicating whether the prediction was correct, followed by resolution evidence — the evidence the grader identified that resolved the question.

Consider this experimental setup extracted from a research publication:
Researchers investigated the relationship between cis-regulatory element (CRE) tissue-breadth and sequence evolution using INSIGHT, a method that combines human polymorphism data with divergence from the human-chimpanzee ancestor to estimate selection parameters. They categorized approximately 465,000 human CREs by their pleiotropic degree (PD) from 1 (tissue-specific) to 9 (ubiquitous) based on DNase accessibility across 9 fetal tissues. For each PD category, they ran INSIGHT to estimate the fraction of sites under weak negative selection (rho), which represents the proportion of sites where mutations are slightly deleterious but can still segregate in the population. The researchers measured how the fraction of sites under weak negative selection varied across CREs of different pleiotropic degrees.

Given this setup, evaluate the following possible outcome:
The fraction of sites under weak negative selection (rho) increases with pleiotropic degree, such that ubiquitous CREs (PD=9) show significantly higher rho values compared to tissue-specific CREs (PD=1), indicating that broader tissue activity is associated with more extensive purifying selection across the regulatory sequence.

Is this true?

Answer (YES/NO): NO